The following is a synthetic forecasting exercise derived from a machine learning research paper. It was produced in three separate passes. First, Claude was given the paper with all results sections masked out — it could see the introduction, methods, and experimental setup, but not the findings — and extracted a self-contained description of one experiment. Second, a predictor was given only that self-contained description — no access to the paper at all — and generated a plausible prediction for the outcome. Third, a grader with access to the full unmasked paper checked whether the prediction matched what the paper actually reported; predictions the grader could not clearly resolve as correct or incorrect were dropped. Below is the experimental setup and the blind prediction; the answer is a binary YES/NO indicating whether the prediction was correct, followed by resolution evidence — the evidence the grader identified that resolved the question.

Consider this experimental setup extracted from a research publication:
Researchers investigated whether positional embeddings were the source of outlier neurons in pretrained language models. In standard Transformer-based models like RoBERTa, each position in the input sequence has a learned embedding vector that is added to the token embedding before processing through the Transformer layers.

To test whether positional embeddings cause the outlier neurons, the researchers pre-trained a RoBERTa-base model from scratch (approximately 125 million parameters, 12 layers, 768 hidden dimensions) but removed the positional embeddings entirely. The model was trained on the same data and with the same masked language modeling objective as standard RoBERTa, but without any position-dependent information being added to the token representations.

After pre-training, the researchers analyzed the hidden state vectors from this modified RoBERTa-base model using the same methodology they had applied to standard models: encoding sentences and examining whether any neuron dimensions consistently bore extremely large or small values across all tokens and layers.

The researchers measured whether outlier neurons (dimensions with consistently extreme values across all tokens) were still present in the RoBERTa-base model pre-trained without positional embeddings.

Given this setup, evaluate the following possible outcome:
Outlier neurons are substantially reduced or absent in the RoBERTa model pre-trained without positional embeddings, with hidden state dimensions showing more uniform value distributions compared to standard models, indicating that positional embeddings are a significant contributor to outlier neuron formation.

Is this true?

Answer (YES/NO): YES